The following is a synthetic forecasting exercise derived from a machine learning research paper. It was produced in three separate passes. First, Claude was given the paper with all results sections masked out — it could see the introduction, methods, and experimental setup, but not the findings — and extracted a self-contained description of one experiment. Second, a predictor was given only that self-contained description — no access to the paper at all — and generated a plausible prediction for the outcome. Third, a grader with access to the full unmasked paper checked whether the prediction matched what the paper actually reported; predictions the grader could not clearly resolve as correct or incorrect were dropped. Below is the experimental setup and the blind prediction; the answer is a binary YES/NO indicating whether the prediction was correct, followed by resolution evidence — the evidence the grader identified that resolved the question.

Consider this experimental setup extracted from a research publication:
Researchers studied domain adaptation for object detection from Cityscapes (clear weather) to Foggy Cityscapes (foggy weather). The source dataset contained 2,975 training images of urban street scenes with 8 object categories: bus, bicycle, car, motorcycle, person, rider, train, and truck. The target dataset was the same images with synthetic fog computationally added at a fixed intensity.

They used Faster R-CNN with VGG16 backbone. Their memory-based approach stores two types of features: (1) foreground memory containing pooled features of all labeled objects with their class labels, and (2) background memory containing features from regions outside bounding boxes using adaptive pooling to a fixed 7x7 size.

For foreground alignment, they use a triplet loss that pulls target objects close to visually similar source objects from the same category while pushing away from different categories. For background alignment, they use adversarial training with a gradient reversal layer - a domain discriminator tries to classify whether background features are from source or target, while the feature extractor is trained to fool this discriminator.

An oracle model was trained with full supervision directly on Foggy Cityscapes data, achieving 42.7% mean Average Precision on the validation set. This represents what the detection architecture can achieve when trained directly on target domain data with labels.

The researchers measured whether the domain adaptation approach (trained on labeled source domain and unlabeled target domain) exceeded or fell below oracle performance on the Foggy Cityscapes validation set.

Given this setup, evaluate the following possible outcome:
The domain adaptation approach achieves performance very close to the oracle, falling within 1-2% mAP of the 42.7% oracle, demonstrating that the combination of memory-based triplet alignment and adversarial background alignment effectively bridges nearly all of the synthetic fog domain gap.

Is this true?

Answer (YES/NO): NO